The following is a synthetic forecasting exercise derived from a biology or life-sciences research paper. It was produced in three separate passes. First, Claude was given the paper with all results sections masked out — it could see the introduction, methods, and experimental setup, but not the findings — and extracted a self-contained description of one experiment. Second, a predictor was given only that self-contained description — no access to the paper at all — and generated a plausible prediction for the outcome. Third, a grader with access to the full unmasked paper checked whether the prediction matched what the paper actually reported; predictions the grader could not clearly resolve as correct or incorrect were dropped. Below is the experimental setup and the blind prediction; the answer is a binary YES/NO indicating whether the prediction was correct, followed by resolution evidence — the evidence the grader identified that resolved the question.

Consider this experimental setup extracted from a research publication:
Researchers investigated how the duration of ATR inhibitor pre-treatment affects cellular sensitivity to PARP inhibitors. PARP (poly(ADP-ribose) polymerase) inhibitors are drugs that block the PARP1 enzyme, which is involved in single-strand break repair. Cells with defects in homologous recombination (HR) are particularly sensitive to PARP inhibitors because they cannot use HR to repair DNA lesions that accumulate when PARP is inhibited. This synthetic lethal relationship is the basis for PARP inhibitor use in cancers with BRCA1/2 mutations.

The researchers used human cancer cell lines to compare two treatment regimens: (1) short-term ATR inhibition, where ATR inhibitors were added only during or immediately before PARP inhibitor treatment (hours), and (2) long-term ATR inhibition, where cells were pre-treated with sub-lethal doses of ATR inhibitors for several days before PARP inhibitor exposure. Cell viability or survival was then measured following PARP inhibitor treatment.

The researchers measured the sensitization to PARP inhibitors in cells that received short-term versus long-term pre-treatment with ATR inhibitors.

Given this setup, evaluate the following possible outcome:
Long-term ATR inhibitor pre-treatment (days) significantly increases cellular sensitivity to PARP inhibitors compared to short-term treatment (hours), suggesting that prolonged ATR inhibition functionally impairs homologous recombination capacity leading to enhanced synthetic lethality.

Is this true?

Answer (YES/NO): YES